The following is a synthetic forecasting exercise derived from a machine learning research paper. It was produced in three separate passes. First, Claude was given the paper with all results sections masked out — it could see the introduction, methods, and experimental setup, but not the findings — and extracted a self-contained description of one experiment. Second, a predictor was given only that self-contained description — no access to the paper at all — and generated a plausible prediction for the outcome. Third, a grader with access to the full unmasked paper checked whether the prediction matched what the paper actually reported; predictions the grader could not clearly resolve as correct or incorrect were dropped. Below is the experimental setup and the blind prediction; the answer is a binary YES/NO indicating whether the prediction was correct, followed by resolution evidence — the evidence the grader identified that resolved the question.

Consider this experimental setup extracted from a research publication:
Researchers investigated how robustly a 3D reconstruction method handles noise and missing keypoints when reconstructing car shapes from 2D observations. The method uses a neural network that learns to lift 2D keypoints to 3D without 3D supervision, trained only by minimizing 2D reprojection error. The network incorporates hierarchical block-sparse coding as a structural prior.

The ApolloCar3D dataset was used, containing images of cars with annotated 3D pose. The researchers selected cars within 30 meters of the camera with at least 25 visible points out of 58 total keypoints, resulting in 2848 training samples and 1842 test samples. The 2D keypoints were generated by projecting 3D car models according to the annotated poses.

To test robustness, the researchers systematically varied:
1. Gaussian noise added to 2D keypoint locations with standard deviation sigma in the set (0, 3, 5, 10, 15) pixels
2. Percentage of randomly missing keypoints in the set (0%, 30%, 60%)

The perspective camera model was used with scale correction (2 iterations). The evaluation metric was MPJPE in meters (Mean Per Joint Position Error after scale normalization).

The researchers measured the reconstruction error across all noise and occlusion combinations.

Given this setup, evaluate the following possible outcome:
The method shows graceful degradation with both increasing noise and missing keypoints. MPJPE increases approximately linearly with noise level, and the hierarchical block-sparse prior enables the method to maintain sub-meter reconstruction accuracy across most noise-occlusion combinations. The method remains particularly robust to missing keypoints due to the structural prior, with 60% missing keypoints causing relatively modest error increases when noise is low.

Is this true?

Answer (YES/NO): NO